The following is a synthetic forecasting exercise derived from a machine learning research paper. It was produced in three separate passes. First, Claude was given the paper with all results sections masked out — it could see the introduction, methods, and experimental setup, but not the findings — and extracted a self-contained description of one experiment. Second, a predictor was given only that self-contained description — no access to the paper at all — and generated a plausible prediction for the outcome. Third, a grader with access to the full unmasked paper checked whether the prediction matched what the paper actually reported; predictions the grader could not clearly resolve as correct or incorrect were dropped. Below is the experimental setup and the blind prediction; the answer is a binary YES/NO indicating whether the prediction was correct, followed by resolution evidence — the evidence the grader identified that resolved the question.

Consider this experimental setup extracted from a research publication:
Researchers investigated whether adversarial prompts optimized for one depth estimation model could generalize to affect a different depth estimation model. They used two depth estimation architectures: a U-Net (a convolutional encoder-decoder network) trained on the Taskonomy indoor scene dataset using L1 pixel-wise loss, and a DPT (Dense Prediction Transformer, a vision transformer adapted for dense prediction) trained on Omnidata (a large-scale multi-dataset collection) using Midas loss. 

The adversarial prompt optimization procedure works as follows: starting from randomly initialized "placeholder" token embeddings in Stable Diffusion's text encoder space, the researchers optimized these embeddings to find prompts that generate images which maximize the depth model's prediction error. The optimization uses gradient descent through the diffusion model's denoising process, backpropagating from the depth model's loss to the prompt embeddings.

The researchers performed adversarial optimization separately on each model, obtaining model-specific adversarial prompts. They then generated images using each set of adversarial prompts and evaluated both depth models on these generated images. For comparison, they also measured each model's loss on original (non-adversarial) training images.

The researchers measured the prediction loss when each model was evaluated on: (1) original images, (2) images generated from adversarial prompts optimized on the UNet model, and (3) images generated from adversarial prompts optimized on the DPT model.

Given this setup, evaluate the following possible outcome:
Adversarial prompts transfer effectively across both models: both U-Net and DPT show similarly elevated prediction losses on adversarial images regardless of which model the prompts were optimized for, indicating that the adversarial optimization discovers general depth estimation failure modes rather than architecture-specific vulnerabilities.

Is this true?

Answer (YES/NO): NO